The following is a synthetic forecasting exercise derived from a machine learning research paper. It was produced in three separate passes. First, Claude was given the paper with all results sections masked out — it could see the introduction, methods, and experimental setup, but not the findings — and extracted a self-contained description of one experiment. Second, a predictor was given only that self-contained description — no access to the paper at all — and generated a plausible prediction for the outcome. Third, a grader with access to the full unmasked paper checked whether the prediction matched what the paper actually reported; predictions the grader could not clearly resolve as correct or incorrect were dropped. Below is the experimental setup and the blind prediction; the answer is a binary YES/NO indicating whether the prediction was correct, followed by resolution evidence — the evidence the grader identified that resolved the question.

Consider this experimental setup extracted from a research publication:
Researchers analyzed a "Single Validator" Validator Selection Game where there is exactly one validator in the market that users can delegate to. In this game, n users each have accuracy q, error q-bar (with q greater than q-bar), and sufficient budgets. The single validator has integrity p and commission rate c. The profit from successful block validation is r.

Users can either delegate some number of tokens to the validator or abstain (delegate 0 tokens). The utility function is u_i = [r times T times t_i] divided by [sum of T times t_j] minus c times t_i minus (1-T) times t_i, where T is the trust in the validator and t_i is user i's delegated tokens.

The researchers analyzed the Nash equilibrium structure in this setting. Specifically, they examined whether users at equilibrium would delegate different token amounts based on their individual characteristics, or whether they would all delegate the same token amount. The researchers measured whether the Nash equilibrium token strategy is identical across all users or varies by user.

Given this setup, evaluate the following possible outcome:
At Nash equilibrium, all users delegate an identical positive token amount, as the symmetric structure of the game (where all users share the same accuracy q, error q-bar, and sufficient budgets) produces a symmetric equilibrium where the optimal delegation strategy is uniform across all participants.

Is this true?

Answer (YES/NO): YES